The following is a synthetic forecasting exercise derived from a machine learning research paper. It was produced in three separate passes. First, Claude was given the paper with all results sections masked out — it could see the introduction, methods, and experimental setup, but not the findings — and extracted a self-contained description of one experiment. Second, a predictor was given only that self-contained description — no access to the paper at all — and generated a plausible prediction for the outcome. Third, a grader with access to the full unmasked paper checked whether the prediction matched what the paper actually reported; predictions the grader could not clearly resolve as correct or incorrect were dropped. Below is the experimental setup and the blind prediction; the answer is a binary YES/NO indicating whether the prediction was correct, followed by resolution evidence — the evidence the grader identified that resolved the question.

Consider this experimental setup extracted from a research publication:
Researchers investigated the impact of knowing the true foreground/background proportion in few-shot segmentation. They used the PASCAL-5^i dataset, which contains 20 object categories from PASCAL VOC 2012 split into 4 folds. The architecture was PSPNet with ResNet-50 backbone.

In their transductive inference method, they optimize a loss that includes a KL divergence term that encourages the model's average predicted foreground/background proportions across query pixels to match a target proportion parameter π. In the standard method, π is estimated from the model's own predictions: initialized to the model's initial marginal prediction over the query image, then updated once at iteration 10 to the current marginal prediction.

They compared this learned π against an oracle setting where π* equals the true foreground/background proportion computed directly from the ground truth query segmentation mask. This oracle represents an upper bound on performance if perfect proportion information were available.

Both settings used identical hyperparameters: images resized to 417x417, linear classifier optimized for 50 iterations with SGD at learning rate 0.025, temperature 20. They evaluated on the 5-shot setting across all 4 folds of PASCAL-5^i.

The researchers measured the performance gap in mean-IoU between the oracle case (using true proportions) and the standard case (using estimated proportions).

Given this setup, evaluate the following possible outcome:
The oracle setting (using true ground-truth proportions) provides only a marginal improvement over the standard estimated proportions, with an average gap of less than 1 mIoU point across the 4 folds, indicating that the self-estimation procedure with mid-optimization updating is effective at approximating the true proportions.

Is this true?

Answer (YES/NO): NO